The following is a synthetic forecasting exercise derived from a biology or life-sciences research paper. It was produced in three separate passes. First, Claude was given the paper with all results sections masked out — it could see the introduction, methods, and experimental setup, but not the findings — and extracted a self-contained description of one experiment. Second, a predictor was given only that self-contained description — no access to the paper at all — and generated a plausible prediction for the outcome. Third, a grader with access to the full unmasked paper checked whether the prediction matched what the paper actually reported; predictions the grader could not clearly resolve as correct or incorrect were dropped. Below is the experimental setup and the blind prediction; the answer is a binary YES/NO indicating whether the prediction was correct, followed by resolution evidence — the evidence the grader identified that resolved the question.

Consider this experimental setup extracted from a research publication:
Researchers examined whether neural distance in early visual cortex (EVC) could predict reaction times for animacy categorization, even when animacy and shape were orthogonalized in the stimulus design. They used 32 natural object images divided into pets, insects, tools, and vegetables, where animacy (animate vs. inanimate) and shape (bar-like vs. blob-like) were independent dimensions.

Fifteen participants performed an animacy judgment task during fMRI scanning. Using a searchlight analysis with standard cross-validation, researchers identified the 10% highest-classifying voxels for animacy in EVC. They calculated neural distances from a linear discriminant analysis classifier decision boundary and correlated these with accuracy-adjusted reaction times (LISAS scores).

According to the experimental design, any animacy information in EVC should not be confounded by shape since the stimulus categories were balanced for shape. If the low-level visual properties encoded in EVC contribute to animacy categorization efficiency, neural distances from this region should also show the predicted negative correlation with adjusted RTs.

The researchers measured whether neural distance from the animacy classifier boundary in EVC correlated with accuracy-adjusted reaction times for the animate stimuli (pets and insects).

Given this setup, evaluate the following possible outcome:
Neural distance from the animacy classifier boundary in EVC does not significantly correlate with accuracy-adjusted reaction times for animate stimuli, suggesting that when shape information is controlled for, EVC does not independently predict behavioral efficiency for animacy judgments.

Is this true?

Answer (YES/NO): NO